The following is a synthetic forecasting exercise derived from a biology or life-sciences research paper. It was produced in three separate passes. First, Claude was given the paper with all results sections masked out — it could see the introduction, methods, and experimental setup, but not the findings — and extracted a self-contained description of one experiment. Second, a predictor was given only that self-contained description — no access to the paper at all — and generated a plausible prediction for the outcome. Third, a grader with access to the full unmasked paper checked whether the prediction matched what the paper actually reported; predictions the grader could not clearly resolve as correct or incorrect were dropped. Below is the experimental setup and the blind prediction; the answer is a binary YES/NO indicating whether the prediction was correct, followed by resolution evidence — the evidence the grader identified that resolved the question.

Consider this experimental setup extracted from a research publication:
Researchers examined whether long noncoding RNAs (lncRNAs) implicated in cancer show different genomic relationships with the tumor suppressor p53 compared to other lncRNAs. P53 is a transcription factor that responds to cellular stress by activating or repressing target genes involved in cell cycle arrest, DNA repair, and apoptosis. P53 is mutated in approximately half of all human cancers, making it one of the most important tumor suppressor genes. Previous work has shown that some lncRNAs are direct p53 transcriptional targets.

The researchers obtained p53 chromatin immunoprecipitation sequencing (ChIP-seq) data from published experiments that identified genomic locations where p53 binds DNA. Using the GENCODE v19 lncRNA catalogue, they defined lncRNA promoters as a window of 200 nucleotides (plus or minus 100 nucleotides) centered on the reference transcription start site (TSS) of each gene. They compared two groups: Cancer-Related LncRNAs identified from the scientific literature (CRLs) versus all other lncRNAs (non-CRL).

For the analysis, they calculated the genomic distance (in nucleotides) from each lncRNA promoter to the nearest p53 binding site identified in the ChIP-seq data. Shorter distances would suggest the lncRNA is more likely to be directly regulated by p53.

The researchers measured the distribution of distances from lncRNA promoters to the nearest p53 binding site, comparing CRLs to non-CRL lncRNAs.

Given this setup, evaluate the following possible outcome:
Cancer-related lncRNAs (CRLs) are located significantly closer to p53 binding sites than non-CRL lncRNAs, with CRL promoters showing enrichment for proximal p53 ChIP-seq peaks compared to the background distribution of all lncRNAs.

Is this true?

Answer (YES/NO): YES